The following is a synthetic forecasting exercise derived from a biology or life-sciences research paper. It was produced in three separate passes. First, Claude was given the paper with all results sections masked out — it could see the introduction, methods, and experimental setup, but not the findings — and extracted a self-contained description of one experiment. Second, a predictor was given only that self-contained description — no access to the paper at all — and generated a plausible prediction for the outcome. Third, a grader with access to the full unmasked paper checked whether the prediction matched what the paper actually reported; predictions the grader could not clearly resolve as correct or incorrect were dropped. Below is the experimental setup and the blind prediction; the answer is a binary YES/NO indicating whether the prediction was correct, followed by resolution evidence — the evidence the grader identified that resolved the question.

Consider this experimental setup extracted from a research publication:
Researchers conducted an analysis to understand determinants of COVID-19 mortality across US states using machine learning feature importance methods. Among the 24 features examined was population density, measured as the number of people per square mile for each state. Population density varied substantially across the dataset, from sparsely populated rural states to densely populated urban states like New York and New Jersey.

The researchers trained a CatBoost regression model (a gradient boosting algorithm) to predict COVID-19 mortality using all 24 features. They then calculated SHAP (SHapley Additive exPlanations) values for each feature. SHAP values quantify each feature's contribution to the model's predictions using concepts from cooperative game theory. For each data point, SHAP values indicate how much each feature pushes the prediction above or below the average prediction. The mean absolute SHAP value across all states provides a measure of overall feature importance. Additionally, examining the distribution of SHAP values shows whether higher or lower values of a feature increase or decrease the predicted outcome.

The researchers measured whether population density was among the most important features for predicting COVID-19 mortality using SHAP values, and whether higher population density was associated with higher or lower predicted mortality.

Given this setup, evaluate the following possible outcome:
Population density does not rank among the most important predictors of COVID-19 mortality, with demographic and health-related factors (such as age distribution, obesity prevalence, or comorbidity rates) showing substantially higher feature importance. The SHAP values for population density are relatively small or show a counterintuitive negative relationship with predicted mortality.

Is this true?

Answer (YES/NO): NO